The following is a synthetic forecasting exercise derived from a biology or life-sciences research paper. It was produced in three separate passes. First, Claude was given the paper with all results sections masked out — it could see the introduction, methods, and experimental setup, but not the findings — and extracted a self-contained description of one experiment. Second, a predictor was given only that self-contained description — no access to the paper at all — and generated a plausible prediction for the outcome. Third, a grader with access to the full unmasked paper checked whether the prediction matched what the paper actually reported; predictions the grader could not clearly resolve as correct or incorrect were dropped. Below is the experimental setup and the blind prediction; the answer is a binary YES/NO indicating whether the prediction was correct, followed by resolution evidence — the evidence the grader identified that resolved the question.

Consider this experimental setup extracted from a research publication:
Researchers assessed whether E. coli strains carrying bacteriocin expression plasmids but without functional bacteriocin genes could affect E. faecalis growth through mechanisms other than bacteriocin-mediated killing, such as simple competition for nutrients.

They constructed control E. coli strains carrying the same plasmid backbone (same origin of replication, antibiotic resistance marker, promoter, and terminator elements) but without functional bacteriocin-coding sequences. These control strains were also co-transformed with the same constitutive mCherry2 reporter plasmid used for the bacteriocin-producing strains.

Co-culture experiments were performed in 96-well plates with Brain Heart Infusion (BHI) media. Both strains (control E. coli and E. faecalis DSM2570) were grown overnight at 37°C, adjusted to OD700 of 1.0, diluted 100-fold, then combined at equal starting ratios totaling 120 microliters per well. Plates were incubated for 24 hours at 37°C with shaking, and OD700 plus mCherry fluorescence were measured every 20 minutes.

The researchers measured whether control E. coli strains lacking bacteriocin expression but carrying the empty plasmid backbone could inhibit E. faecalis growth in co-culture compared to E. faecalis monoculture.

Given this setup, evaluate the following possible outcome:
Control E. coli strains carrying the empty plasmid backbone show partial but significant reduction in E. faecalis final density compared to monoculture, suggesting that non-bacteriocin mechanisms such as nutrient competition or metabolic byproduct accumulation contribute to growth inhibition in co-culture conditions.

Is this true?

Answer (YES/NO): NO